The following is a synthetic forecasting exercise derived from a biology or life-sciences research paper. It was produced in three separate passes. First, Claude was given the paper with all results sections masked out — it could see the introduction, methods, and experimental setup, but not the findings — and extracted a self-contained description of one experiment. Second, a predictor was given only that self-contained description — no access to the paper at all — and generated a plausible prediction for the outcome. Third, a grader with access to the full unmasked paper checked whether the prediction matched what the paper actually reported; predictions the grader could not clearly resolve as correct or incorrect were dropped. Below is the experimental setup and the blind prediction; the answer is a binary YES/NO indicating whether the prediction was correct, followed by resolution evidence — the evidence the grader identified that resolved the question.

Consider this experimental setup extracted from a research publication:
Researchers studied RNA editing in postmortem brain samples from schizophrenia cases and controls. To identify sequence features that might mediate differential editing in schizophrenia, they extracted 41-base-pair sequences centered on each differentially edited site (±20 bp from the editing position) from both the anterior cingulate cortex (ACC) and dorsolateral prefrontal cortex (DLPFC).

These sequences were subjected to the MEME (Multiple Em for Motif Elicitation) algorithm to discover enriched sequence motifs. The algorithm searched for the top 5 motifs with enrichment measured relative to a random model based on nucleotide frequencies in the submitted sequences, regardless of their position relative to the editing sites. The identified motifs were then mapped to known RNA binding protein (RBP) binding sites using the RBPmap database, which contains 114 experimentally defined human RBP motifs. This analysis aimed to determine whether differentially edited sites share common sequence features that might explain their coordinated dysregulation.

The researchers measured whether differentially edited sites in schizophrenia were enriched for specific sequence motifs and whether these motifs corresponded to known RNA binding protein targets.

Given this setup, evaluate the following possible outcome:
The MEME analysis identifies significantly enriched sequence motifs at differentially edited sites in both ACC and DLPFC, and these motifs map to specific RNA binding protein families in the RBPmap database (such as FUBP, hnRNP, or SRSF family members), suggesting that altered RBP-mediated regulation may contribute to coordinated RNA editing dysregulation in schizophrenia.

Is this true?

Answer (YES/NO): YES